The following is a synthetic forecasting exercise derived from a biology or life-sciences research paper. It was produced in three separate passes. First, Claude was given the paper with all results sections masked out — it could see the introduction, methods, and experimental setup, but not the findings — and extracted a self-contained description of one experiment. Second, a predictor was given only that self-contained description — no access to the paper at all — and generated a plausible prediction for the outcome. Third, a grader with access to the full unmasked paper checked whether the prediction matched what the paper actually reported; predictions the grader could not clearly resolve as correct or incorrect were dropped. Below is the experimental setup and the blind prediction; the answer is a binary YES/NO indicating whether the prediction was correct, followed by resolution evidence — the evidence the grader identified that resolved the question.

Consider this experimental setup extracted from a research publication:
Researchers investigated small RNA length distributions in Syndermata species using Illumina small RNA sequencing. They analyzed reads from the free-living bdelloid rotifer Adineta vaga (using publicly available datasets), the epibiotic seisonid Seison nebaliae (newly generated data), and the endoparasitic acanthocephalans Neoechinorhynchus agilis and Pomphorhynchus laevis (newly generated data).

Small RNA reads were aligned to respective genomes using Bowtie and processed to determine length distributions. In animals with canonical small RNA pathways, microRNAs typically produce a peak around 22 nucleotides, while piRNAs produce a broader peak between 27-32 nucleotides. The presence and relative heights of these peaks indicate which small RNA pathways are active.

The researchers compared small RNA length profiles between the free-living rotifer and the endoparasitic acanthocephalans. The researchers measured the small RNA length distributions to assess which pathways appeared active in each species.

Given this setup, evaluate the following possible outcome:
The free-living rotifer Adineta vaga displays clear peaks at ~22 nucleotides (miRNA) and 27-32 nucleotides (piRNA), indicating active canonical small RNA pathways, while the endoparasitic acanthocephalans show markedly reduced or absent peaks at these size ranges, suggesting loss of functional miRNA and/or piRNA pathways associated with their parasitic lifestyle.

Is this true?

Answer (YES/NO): NO